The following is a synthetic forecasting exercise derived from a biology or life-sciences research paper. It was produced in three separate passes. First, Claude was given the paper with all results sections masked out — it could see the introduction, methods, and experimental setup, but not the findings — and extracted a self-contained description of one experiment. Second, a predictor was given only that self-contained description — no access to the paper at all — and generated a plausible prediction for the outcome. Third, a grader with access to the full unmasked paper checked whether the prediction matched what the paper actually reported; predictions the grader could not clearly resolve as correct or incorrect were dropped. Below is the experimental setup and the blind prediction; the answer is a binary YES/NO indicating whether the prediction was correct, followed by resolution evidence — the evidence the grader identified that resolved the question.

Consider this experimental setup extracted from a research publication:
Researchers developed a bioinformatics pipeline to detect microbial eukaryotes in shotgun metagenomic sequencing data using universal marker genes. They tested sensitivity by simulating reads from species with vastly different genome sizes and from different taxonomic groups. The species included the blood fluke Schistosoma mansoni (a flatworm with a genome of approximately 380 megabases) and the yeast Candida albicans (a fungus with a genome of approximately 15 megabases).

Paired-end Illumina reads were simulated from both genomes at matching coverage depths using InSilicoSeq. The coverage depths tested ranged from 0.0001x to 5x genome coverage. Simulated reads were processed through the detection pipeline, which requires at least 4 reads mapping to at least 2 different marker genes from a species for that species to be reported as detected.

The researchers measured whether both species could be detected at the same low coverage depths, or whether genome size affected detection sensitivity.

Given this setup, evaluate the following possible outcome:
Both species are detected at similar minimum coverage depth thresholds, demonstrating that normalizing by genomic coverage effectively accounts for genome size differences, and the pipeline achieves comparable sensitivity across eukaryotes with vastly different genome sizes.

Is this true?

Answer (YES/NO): NO